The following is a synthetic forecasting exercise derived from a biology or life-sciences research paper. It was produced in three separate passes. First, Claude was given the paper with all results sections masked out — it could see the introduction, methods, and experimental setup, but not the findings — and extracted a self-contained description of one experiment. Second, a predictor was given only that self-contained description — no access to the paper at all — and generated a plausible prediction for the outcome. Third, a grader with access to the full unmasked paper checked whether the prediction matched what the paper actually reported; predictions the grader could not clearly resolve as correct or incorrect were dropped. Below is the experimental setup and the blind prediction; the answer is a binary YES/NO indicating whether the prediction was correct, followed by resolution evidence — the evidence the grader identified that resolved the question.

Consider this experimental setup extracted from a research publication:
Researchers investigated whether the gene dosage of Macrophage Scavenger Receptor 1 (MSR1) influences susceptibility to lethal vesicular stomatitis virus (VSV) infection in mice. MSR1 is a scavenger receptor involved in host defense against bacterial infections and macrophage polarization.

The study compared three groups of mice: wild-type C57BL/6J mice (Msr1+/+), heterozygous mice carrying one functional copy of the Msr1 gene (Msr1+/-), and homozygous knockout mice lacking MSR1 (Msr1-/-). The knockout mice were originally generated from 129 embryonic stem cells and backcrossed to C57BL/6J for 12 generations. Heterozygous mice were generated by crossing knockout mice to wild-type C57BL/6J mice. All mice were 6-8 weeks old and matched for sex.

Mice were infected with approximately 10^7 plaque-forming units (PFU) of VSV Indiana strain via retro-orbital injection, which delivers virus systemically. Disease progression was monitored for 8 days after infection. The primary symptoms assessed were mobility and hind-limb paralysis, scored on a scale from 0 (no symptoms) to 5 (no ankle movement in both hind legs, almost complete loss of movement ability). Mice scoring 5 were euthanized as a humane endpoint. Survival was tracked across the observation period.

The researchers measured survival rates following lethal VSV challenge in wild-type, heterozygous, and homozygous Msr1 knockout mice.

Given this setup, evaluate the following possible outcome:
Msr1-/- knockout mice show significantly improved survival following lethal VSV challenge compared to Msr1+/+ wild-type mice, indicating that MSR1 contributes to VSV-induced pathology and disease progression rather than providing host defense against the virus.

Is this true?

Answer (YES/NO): YES